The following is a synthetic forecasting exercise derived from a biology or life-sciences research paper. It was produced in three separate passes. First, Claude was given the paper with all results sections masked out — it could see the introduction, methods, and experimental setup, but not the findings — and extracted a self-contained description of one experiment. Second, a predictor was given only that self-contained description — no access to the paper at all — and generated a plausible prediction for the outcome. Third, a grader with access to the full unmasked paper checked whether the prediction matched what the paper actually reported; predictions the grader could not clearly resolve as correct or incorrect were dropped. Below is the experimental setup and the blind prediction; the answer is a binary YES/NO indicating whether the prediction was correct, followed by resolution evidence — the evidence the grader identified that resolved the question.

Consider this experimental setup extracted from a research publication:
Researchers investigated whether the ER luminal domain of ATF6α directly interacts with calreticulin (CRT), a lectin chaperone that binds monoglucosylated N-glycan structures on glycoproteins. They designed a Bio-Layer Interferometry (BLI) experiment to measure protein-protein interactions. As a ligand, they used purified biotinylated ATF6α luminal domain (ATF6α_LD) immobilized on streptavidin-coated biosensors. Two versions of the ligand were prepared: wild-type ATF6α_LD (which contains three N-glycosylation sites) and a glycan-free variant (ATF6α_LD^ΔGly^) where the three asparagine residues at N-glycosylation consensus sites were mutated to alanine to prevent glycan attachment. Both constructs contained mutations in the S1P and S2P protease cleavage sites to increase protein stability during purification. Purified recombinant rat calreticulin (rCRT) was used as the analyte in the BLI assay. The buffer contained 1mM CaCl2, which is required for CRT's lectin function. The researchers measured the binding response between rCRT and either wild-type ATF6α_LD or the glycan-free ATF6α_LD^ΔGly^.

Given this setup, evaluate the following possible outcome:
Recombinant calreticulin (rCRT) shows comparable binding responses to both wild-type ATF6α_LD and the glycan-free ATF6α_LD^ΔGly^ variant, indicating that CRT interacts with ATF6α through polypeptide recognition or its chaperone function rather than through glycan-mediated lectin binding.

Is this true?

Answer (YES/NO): YES